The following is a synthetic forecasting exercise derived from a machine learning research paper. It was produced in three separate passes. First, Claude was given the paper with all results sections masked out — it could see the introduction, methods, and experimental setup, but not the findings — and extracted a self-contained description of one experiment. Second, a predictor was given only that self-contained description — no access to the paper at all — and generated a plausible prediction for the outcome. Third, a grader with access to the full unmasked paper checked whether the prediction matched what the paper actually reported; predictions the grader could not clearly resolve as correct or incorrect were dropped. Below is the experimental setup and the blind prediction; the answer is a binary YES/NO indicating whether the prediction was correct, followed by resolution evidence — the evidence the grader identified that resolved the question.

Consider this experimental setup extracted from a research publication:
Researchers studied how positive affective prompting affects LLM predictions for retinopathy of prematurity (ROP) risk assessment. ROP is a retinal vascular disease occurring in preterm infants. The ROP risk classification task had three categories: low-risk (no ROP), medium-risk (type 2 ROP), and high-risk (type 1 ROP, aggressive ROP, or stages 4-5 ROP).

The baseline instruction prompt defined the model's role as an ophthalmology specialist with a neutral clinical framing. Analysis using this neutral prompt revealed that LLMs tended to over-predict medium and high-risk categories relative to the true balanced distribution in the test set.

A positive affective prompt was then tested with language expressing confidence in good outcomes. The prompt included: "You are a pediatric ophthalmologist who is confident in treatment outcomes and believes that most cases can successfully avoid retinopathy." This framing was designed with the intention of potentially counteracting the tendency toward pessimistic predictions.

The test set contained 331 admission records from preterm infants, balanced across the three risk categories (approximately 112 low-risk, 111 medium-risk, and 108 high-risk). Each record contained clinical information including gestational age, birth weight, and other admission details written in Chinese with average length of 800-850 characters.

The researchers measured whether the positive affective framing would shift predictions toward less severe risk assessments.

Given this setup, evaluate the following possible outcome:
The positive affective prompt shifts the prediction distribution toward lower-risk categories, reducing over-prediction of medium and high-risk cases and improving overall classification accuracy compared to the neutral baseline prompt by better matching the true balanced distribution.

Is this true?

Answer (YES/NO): YES